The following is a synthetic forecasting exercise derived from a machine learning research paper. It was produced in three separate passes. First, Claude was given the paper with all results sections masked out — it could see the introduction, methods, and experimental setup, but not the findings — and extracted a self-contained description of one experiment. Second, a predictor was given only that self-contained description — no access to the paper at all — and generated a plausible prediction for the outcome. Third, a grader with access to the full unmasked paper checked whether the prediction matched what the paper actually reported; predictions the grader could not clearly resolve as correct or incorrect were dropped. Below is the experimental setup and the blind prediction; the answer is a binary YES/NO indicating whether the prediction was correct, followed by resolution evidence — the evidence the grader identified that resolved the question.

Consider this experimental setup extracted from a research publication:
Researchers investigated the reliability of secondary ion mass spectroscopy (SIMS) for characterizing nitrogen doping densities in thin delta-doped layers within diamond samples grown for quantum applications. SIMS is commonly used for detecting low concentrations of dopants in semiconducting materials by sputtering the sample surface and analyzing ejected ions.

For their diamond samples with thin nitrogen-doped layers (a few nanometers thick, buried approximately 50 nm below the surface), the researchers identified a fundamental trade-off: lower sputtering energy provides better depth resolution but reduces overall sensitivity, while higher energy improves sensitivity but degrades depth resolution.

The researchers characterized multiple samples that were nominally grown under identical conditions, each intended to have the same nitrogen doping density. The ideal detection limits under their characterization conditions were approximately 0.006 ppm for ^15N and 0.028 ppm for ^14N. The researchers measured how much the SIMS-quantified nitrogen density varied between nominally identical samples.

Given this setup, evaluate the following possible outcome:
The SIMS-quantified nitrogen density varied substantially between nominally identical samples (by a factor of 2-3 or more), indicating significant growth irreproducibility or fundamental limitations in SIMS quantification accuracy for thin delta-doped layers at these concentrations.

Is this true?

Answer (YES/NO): YES